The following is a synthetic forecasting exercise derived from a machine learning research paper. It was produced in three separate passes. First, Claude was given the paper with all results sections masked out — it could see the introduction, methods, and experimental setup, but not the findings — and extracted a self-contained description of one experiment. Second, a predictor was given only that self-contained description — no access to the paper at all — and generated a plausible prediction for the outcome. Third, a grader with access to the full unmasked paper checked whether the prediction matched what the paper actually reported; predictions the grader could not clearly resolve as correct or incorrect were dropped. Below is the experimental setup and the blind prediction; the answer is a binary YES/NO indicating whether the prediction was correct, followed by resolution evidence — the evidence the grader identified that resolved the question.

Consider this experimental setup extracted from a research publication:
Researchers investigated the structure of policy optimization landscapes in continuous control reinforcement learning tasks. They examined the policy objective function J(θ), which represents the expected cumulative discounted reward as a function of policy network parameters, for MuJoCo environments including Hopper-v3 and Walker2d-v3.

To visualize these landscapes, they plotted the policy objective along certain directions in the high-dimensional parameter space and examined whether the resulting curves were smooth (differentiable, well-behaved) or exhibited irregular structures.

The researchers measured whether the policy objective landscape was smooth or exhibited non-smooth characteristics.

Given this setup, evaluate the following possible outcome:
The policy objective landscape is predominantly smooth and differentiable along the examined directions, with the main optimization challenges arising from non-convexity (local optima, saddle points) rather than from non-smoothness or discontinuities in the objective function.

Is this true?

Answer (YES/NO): NO